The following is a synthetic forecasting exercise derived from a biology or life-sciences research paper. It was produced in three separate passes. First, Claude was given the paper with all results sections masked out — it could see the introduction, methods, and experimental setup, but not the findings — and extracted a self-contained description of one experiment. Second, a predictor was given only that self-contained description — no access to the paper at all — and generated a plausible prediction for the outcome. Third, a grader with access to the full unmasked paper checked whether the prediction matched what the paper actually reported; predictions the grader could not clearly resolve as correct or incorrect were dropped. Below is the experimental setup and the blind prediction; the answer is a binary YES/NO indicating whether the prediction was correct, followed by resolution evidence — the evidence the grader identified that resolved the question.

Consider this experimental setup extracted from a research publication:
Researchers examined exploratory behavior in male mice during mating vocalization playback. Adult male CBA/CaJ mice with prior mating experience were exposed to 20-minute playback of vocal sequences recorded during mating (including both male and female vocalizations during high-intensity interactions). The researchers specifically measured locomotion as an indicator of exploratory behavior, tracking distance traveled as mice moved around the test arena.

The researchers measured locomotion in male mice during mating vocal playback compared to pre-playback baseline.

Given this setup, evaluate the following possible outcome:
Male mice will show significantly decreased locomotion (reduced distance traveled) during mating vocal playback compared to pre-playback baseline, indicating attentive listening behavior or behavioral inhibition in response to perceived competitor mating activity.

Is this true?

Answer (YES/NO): NO